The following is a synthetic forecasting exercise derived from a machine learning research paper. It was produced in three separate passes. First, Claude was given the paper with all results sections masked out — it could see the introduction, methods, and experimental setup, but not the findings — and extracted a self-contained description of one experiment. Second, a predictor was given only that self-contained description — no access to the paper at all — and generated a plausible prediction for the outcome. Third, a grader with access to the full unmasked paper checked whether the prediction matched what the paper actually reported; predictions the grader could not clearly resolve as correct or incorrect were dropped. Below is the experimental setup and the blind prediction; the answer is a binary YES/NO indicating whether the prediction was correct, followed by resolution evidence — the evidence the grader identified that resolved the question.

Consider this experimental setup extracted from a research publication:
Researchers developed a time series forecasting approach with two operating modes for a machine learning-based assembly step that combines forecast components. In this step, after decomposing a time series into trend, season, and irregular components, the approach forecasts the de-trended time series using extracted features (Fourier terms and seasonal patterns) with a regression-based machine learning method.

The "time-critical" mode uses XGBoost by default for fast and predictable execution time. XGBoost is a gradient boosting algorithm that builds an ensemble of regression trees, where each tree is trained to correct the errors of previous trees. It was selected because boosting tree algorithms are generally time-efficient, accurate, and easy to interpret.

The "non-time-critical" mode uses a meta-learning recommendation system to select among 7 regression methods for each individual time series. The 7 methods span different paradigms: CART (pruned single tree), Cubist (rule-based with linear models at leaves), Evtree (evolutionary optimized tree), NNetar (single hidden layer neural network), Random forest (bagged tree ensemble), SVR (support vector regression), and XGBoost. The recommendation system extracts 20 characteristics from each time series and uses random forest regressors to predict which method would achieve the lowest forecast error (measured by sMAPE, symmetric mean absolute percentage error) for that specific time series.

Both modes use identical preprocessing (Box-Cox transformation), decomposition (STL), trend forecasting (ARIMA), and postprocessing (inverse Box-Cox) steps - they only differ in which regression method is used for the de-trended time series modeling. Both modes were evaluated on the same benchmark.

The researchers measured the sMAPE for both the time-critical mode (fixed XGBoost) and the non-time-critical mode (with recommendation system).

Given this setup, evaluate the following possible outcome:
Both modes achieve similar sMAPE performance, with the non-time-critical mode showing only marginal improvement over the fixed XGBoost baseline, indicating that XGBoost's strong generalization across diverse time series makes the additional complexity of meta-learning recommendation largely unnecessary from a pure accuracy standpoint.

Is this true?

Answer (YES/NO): NO